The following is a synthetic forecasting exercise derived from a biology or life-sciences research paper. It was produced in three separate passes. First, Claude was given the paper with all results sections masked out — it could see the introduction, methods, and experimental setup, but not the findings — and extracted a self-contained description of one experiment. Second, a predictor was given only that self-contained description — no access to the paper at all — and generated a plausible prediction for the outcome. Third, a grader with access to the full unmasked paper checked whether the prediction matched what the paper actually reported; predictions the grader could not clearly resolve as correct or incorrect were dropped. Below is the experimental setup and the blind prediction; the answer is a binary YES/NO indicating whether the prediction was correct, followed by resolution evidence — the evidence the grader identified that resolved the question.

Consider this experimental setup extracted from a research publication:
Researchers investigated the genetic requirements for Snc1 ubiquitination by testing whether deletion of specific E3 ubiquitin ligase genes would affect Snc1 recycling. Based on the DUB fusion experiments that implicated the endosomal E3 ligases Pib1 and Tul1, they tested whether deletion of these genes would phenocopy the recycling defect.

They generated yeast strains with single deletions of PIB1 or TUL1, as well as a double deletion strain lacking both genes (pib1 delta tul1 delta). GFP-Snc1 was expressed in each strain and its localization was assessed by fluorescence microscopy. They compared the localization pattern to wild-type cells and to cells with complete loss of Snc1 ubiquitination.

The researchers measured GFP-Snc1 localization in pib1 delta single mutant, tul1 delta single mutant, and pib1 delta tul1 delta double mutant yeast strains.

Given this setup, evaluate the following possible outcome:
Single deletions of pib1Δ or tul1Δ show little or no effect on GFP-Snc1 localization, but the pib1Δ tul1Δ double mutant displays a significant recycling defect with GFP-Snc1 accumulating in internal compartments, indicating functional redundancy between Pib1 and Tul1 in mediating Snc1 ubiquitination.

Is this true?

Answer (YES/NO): YES